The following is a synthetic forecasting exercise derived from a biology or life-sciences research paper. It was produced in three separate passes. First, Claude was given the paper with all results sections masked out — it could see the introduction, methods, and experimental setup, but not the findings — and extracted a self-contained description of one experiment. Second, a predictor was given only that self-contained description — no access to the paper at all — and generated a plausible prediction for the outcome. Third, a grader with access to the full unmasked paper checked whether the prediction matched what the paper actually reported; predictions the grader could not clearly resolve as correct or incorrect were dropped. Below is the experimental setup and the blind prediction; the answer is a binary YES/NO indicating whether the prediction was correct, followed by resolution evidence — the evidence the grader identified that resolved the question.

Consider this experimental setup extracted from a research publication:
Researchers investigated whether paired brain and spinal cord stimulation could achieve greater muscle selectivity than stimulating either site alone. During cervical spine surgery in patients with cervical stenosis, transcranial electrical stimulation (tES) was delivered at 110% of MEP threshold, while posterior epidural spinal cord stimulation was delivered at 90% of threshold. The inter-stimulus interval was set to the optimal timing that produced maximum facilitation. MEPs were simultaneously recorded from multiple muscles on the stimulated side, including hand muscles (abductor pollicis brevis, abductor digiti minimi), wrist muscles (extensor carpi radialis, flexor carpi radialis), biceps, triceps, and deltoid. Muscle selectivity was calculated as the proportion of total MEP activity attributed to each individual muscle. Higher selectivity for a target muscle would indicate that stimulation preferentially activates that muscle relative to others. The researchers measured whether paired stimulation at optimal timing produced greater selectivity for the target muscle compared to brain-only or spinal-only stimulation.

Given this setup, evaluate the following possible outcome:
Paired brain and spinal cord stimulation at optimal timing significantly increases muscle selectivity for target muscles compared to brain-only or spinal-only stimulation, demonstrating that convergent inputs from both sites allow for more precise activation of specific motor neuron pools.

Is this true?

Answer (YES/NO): NO